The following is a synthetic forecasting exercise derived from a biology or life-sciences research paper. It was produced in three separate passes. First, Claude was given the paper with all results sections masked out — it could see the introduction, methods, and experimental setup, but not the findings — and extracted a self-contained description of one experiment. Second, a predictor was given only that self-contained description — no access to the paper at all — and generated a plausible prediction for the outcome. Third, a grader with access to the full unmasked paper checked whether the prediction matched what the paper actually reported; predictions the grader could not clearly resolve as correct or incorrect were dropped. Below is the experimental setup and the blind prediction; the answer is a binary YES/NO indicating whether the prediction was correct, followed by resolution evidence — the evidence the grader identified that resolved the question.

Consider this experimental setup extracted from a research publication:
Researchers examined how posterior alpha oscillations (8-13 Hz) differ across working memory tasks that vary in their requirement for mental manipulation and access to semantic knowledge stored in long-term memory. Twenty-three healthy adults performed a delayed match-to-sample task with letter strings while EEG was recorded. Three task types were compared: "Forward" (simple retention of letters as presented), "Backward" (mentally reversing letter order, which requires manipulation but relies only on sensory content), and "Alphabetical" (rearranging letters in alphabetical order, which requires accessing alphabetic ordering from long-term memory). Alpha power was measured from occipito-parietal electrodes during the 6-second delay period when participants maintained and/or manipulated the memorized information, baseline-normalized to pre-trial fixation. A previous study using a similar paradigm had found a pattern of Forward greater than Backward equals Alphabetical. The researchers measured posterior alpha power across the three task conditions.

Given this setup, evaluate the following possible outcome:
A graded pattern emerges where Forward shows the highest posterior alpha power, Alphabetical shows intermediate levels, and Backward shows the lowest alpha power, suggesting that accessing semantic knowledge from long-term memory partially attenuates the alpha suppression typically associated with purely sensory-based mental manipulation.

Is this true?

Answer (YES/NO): NO